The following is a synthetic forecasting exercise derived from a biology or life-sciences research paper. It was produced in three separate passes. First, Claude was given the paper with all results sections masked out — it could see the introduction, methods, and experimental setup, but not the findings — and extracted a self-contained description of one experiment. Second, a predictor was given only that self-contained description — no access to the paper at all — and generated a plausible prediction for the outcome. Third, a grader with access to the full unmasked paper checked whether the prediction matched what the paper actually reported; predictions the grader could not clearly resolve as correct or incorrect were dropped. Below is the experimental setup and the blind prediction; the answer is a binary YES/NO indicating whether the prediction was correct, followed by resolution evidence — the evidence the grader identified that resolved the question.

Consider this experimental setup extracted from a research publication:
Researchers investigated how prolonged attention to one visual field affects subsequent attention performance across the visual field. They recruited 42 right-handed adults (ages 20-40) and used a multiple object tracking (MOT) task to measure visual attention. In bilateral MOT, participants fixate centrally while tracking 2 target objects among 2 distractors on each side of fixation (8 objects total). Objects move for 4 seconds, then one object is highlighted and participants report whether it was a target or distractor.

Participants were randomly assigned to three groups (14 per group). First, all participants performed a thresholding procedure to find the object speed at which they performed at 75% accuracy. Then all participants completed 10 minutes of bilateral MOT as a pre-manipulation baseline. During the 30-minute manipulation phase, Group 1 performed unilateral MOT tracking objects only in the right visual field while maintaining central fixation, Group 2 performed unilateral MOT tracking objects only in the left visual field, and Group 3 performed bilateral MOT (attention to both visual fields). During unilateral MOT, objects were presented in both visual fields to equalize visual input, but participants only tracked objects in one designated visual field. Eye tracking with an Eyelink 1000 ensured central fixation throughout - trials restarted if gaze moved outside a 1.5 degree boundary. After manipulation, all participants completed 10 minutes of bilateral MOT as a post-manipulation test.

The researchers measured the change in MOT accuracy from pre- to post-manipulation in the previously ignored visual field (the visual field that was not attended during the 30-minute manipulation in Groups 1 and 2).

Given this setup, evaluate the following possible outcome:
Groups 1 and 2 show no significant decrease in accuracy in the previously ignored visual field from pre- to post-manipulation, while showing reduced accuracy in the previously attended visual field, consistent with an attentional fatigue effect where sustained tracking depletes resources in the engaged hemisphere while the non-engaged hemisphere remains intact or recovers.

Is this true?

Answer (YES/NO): NO